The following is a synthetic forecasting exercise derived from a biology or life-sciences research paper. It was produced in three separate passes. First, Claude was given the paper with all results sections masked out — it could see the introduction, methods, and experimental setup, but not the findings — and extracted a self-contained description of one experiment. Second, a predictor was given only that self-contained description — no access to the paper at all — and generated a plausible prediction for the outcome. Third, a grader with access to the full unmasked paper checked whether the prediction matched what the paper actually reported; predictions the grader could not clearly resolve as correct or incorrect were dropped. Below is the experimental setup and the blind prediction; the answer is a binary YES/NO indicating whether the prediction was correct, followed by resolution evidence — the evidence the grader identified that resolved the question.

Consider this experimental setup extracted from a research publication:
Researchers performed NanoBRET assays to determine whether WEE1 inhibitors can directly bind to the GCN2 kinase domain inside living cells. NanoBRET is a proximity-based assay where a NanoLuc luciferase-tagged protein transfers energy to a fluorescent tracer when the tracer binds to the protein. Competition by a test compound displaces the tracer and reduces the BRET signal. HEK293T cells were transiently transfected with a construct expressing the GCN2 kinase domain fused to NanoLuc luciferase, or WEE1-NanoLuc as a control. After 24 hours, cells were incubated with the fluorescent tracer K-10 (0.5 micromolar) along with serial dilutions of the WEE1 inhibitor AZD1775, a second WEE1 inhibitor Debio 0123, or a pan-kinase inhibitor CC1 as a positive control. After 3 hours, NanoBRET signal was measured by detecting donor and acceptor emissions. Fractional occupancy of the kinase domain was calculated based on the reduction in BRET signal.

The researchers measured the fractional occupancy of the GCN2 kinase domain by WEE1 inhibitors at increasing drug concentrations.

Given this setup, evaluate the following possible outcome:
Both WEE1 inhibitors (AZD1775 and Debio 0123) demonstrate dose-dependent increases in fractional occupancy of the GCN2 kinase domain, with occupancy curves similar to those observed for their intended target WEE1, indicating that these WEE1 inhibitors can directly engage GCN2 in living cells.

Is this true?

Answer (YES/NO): NO